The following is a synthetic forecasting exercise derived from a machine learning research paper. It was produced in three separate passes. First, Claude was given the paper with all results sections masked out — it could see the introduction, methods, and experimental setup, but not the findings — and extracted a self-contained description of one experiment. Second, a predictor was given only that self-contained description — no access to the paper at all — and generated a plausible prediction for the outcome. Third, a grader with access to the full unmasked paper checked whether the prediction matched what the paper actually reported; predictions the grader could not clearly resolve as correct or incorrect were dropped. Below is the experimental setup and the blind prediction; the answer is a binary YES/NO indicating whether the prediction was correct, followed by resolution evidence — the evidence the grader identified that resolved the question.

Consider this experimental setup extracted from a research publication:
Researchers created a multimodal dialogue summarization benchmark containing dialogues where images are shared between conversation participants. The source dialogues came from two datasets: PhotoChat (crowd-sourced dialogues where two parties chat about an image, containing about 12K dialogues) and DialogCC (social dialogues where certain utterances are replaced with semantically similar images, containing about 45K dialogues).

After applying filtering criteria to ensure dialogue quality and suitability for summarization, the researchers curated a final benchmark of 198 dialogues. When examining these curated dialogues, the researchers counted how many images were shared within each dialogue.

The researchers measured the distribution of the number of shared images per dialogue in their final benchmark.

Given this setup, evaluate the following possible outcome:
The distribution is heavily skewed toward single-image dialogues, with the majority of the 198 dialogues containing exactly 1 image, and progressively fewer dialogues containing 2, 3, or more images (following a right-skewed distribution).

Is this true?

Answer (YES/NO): YES